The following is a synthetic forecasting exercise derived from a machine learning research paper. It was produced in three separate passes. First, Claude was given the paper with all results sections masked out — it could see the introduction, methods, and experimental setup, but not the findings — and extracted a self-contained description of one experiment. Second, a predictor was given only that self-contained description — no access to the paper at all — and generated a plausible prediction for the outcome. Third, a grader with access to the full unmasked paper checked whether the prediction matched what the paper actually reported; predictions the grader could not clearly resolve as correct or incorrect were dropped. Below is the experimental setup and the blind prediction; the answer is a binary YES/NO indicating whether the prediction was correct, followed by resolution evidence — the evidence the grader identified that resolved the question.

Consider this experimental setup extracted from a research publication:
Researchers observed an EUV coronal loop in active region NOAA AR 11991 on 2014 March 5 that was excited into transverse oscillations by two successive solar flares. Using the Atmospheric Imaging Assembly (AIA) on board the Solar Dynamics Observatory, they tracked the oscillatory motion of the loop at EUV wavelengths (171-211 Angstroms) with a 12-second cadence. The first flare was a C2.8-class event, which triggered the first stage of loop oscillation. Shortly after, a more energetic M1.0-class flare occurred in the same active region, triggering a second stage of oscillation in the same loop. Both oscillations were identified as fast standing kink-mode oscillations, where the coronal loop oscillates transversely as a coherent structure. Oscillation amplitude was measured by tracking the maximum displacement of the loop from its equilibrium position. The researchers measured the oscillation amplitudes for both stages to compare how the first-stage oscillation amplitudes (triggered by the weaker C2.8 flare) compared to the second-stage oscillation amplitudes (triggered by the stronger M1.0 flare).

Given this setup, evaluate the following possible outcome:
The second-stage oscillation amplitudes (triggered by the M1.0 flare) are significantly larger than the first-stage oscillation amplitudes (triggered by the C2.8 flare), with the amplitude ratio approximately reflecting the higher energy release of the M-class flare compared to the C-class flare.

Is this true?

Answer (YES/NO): YES